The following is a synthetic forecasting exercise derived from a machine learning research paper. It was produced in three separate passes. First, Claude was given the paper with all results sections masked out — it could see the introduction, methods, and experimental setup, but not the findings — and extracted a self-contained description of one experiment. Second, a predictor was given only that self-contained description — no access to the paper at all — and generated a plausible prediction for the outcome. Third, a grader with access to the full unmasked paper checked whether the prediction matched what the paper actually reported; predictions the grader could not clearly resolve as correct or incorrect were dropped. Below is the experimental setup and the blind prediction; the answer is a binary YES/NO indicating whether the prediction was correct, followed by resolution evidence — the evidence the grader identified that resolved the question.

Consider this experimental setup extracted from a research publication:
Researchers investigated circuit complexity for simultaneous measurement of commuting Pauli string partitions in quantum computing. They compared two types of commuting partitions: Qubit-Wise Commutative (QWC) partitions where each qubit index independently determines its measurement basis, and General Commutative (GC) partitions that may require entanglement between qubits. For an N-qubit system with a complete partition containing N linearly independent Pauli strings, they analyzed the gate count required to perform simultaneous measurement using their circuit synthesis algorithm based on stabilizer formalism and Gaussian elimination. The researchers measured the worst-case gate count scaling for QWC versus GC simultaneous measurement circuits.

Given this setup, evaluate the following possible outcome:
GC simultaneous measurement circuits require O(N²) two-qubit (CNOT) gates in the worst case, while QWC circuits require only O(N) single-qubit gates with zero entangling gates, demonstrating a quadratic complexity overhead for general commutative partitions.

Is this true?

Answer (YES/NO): YES